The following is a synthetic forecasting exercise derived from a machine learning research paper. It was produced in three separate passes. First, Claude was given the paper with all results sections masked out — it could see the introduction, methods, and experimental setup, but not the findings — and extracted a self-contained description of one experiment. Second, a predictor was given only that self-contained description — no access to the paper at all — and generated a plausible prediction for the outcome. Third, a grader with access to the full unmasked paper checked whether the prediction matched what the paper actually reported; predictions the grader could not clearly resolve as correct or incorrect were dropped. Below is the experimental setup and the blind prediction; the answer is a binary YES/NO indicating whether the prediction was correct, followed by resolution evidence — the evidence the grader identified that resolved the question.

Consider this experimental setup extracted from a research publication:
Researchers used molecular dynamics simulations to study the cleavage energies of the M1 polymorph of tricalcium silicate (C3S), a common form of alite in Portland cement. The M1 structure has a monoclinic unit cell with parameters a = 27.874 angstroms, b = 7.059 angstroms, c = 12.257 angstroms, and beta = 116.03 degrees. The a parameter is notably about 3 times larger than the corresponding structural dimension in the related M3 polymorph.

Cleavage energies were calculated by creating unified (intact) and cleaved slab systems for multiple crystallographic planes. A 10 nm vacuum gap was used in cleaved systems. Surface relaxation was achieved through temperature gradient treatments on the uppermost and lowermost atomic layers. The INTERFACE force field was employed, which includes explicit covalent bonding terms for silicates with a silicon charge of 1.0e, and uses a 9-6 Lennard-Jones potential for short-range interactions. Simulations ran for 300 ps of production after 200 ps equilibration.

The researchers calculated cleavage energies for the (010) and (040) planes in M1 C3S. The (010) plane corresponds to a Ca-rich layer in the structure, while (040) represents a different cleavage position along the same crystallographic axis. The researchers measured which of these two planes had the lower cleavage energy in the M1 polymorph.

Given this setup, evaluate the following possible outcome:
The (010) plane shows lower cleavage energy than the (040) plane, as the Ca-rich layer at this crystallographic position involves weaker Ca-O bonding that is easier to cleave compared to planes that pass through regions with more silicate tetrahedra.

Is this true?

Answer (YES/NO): YES